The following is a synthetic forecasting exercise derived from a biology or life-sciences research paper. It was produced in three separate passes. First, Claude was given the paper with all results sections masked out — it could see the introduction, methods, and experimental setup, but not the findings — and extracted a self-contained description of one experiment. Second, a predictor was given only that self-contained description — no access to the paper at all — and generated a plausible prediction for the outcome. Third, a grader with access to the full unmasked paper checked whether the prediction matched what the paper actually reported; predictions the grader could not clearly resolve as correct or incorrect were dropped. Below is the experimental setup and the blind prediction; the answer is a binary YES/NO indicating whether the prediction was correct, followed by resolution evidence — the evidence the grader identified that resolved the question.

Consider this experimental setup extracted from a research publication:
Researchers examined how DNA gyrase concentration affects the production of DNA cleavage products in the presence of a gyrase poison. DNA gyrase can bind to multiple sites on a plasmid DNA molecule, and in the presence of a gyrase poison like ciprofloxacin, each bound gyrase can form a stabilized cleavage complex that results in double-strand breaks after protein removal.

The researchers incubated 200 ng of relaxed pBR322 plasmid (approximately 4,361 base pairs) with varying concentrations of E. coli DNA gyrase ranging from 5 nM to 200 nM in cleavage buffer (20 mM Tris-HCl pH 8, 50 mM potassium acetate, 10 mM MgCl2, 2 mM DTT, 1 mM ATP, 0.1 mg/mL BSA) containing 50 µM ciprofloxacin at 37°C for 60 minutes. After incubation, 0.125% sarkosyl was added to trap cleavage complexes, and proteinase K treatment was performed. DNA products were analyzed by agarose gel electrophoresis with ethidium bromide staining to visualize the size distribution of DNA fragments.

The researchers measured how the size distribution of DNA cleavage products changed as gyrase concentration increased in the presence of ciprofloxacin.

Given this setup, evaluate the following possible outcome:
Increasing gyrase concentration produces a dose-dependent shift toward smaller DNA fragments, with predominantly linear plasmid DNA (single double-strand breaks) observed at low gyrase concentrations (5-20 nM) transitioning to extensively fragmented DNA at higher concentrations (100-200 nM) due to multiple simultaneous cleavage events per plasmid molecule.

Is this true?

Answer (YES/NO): NO